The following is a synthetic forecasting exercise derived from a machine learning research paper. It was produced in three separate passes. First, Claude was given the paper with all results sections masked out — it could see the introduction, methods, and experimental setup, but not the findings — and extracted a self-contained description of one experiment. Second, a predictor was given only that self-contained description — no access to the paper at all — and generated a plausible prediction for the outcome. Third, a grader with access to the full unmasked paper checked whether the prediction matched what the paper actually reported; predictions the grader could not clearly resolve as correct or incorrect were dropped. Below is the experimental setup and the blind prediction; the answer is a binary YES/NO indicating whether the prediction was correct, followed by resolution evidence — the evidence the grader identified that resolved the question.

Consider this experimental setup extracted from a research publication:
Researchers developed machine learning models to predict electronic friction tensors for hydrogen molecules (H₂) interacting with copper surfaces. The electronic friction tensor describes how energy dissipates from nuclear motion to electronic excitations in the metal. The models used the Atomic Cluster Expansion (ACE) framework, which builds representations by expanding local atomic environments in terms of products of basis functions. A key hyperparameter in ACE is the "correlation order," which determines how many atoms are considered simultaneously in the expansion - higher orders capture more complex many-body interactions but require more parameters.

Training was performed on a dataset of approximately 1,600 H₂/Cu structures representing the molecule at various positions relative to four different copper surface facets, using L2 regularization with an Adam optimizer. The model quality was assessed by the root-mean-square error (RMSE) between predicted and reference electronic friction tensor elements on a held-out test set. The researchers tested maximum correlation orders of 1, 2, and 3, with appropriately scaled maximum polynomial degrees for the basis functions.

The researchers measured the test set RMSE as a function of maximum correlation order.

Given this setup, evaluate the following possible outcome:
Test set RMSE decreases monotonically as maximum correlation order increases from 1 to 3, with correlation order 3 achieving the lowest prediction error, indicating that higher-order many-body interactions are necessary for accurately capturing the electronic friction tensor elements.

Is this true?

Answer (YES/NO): NO